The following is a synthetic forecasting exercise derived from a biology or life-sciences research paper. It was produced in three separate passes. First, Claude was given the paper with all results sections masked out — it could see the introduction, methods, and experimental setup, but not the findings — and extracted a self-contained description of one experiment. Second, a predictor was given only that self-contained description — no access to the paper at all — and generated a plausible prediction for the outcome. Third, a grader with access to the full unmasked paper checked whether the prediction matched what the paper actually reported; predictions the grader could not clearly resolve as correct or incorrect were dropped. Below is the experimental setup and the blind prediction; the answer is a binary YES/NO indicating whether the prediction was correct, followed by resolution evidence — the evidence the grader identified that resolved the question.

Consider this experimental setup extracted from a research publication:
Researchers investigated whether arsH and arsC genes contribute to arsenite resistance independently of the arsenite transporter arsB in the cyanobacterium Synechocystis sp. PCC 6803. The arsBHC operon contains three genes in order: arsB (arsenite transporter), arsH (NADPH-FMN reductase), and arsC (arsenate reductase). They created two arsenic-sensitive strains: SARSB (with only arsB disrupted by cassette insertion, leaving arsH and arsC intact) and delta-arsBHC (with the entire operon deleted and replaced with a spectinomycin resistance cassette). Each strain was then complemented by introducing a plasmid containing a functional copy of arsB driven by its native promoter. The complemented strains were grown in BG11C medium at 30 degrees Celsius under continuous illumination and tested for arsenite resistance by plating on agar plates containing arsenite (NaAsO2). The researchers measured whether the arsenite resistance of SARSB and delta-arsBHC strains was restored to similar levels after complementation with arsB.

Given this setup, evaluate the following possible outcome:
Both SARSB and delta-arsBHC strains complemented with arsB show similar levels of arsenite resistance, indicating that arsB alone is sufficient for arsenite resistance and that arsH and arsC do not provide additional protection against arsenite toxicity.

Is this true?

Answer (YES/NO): NO